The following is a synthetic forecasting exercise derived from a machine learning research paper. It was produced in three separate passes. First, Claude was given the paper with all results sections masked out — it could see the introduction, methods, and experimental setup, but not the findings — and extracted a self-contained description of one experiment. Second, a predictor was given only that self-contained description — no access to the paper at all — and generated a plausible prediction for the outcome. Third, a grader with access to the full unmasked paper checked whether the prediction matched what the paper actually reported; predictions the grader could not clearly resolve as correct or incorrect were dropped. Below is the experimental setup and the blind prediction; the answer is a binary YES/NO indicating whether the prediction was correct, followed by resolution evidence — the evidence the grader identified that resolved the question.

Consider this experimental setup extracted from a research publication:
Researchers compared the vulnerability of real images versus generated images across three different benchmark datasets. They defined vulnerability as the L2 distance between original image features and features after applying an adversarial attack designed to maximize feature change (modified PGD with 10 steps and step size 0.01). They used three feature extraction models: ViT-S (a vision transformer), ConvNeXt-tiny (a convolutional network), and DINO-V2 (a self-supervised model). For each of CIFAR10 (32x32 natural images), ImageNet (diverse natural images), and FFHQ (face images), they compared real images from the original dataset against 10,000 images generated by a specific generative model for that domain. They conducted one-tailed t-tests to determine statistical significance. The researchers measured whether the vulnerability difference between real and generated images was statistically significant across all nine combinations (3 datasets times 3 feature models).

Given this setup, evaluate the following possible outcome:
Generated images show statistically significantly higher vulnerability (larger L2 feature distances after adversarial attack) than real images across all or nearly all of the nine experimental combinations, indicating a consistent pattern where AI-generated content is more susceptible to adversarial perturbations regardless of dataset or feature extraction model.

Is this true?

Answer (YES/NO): YES